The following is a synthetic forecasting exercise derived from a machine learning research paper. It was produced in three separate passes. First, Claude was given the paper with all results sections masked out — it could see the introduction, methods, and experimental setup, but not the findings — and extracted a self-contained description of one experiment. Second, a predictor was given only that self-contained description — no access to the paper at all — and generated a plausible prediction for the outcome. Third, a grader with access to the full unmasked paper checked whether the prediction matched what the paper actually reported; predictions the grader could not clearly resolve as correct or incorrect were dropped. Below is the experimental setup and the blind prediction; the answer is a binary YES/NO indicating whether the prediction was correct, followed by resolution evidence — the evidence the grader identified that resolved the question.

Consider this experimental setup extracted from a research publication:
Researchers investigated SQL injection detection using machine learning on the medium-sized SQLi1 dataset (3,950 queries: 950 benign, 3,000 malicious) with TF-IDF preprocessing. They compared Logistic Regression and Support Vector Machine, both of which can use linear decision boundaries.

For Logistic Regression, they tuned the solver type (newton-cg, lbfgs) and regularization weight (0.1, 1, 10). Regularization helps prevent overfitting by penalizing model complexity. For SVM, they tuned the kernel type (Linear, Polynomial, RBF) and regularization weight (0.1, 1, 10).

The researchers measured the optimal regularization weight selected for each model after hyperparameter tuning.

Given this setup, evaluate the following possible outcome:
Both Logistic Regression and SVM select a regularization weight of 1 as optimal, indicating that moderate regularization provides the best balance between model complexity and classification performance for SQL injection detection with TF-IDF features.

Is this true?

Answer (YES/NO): NO